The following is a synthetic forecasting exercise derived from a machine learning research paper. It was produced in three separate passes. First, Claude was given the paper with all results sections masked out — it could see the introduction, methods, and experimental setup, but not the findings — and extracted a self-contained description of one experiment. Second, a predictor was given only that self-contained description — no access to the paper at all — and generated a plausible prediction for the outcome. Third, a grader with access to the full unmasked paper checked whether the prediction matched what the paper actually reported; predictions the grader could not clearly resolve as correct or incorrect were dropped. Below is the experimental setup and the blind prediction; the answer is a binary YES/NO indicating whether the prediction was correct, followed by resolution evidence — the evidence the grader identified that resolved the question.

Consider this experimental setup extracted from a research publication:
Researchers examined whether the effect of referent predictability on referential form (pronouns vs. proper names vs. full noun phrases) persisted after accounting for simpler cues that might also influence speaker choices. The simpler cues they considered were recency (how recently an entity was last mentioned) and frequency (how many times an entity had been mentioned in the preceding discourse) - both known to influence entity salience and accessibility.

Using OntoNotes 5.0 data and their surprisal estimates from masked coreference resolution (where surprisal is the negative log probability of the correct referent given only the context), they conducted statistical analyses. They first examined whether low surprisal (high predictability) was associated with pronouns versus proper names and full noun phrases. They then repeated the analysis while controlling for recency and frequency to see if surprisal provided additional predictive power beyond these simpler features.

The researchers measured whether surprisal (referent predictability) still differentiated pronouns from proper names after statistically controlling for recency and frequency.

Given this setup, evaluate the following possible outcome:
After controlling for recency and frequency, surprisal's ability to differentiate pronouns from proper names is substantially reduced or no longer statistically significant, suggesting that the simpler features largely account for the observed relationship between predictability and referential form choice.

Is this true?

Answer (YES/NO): YES